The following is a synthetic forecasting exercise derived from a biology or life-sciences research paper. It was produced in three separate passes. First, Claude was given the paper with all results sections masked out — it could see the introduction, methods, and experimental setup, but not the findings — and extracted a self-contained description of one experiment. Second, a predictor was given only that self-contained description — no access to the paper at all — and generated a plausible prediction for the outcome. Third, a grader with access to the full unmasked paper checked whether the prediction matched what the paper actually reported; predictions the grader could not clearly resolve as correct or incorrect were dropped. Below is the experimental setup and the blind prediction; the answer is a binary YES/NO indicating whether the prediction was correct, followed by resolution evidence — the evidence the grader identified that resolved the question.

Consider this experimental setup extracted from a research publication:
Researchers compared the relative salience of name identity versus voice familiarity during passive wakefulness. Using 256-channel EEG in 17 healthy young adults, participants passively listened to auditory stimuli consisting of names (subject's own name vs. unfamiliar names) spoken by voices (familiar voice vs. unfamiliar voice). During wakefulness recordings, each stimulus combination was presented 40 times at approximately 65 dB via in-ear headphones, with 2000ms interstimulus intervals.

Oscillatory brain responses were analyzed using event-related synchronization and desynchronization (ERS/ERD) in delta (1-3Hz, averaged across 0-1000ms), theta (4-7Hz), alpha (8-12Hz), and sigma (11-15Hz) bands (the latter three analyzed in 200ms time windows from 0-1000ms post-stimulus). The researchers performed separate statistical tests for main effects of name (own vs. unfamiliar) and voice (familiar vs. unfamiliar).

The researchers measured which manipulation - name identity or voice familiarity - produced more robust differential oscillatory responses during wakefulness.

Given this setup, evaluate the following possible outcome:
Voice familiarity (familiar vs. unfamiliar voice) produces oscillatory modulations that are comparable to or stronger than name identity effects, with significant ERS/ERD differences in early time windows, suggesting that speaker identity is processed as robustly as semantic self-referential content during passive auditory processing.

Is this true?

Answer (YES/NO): NO